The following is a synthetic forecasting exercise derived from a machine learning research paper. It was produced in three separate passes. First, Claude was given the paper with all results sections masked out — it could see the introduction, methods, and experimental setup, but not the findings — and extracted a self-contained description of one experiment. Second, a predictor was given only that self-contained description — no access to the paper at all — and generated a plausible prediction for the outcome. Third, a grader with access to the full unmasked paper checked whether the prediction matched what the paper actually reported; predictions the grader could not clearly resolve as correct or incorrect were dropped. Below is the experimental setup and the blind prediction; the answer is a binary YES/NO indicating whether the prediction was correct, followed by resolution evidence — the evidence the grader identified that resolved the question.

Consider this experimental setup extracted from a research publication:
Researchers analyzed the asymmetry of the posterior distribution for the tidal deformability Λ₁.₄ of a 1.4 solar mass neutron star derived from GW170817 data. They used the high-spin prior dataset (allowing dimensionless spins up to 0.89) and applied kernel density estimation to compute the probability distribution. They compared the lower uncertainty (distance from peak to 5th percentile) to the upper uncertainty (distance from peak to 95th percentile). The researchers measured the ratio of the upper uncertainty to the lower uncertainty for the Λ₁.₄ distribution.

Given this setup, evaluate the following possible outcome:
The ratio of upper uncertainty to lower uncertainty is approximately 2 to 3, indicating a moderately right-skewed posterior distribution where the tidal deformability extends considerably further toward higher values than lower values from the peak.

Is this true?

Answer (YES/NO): NO